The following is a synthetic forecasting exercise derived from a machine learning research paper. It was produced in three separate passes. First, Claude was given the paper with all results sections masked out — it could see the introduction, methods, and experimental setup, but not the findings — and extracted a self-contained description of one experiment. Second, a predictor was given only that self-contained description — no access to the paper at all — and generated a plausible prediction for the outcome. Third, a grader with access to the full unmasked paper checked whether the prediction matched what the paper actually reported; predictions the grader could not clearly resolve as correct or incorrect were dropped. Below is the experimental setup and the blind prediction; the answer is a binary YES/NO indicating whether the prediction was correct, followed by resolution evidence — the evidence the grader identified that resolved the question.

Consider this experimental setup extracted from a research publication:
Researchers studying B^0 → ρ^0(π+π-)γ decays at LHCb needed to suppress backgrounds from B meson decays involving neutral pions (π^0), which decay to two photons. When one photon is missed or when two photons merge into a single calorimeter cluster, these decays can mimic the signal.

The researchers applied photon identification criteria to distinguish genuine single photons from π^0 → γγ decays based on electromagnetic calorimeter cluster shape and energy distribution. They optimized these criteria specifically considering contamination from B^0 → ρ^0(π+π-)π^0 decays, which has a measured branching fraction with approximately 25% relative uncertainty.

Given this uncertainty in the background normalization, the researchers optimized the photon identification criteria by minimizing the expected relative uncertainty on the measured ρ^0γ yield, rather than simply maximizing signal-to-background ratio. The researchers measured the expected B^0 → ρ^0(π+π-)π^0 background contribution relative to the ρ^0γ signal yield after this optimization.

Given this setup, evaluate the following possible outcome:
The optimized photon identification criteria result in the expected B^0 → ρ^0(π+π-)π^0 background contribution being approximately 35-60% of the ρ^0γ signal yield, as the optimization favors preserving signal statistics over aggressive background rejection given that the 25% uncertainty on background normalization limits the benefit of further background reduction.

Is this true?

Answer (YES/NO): NO